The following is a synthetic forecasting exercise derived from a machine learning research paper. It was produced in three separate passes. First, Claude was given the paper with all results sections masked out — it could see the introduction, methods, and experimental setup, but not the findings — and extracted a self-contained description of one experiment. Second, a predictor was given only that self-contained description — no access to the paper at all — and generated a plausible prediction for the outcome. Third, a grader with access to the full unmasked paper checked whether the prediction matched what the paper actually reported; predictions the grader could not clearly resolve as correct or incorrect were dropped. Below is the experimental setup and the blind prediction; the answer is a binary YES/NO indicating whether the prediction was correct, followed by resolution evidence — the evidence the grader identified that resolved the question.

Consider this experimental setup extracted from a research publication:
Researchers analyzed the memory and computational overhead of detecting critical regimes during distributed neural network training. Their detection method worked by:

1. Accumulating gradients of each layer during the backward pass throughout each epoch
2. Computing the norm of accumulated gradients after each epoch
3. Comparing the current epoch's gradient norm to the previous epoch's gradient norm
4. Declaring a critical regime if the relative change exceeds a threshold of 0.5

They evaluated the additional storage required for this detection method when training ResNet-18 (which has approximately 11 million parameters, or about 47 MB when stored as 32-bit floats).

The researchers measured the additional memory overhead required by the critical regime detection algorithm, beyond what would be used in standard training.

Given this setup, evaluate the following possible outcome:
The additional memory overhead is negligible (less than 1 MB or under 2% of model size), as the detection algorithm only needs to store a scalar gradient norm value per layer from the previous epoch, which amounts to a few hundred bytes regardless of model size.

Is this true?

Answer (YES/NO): NO